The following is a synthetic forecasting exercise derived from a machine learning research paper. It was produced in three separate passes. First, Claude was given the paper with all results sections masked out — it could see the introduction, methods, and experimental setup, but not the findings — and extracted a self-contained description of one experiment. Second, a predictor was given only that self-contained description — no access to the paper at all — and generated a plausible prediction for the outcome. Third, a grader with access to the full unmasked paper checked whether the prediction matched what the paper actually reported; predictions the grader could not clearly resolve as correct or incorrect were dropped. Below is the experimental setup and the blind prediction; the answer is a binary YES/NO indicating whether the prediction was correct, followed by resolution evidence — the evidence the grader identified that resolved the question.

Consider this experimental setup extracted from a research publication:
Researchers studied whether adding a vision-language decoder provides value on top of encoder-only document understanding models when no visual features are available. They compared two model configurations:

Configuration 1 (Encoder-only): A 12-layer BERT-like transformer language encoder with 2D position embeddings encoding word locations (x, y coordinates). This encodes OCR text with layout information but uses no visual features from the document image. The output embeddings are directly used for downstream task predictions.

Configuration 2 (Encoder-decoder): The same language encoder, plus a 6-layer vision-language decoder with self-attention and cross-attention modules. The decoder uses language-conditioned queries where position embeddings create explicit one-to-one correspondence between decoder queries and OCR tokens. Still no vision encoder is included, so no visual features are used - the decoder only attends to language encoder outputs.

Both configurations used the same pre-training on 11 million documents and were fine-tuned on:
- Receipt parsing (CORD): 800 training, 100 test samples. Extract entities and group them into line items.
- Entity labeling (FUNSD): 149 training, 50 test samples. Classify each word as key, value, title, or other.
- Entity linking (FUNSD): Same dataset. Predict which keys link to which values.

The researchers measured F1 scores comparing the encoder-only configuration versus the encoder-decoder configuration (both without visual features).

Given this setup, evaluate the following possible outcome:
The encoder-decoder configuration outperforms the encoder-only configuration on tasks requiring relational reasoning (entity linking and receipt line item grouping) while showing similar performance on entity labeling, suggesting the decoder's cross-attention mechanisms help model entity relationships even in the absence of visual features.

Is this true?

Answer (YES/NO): NO